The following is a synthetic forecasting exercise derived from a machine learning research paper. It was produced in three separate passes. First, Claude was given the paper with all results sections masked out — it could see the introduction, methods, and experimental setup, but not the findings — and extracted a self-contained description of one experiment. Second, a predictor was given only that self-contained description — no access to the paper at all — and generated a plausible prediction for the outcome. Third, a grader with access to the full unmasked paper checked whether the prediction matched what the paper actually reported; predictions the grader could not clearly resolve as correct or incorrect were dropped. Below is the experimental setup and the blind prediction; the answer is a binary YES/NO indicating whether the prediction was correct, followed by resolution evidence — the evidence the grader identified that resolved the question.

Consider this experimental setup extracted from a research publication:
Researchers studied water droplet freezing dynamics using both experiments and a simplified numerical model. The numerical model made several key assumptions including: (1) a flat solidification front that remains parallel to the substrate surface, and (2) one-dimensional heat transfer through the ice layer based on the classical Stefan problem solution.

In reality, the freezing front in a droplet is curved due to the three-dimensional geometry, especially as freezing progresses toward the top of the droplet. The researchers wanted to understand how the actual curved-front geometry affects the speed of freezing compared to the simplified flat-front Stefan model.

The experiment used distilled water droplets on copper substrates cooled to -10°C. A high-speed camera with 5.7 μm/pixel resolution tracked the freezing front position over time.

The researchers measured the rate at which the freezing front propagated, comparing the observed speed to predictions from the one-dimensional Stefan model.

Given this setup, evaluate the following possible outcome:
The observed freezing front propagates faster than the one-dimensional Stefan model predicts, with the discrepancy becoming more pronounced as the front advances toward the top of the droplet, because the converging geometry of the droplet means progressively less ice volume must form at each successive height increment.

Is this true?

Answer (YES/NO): YES